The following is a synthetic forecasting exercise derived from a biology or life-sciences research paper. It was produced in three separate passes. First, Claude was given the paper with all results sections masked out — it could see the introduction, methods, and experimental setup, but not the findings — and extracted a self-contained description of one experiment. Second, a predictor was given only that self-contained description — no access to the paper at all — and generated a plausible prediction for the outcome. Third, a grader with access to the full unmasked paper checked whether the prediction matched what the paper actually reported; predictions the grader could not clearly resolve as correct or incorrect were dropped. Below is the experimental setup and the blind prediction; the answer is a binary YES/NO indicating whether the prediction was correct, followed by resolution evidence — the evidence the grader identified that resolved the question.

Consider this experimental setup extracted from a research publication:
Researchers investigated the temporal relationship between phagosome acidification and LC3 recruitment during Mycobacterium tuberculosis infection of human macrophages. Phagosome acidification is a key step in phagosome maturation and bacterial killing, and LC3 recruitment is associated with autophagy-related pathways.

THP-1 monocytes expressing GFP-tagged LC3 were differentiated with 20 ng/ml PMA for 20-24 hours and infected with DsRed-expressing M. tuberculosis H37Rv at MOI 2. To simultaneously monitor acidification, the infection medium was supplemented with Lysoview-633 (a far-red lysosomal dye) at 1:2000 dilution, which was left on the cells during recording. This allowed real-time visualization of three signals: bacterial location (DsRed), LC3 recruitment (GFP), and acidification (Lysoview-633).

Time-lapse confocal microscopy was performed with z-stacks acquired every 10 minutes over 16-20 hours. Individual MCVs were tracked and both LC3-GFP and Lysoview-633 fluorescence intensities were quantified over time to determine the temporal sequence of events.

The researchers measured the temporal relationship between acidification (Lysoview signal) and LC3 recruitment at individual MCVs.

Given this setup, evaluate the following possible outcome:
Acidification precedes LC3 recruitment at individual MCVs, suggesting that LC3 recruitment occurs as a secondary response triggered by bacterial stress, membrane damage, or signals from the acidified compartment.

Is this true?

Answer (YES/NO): YES